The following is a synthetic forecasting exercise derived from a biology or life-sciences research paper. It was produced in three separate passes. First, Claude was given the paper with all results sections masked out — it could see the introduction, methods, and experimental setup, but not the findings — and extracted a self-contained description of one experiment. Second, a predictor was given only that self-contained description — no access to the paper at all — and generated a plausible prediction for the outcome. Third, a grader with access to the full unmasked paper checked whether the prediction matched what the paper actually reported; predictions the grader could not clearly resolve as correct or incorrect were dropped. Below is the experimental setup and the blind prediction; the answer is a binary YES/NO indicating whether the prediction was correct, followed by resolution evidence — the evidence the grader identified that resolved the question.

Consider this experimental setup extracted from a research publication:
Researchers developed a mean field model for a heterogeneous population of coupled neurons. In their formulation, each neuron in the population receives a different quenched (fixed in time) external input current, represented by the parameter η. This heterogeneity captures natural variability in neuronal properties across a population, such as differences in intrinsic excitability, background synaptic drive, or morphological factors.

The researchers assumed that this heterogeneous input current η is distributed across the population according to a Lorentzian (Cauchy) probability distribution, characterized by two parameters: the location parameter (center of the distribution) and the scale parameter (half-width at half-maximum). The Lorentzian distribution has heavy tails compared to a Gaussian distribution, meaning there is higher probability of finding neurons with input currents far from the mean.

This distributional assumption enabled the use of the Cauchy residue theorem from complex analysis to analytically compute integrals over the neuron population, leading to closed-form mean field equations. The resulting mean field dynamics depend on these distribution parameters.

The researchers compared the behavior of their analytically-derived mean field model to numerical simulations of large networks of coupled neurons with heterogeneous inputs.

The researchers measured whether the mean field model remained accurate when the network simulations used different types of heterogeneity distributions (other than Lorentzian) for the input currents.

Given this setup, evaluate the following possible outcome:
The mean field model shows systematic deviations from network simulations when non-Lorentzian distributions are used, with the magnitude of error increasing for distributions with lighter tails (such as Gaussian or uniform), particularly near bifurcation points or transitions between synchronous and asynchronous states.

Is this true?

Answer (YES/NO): NO